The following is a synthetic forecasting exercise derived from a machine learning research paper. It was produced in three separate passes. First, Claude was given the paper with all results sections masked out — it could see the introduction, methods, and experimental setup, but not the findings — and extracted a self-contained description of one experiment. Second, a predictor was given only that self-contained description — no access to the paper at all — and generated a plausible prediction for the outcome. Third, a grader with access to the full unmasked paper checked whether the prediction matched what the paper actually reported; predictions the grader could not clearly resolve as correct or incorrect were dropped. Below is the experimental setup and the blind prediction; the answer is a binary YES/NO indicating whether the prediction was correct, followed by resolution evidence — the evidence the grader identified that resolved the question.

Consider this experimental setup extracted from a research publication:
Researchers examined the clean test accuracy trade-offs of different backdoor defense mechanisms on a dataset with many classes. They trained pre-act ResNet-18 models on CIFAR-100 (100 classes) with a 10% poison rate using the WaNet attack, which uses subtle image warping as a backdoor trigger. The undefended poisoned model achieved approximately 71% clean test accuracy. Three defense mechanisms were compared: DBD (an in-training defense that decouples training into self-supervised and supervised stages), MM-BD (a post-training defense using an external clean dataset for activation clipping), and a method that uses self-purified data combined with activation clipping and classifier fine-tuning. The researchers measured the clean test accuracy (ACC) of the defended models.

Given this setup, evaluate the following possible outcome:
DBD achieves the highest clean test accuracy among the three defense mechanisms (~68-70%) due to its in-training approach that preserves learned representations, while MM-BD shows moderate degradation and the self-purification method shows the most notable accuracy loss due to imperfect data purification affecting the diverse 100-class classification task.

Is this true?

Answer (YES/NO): NO